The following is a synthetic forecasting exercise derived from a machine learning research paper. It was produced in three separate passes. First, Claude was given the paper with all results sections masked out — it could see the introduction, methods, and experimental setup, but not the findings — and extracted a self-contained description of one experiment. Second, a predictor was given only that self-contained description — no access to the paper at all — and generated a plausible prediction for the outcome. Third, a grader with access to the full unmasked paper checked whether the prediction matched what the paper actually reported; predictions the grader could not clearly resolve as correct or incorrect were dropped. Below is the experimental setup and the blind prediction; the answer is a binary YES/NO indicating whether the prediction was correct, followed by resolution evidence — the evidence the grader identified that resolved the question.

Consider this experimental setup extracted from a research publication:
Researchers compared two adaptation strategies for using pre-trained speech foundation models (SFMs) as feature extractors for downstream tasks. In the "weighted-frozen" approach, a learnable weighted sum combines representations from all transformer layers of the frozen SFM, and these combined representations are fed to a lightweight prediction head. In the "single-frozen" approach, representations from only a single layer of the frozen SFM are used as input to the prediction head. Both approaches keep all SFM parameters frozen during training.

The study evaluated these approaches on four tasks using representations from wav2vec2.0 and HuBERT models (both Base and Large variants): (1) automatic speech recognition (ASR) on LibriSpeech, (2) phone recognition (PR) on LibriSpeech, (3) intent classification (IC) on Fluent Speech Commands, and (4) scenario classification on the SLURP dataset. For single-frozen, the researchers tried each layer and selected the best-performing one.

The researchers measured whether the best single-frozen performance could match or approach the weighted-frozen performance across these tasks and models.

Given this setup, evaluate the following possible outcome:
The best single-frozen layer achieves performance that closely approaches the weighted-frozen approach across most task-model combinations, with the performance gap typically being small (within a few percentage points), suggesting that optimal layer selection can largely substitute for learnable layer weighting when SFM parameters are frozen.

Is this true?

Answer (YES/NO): NO